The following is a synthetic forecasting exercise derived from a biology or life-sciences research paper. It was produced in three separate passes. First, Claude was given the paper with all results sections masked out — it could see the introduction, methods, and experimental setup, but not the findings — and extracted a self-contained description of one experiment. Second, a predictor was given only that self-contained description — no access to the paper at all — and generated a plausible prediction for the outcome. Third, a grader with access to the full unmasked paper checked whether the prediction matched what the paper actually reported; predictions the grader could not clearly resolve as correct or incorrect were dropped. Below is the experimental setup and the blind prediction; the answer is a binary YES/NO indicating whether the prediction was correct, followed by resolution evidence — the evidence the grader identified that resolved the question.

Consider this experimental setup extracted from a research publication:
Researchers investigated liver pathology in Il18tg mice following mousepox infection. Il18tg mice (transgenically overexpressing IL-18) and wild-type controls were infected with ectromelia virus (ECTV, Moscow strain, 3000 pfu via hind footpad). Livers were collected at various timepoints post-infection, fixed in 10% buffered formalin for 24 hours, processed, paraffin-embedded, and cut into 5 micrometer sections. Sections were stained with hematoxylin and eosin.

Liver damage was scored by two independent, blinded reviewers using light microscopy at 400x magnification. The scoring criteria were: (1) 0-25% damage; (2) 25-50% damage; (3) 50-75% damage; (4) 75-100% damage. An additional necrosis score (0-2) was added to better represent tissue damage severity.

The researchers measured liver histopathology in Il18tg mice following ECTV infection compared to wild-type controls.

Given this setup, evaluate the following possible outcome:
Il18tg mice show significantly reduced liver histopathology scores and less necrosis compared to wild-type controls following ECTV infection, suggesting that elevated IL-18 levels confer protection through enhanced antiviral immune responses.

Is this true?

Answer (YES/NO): NO